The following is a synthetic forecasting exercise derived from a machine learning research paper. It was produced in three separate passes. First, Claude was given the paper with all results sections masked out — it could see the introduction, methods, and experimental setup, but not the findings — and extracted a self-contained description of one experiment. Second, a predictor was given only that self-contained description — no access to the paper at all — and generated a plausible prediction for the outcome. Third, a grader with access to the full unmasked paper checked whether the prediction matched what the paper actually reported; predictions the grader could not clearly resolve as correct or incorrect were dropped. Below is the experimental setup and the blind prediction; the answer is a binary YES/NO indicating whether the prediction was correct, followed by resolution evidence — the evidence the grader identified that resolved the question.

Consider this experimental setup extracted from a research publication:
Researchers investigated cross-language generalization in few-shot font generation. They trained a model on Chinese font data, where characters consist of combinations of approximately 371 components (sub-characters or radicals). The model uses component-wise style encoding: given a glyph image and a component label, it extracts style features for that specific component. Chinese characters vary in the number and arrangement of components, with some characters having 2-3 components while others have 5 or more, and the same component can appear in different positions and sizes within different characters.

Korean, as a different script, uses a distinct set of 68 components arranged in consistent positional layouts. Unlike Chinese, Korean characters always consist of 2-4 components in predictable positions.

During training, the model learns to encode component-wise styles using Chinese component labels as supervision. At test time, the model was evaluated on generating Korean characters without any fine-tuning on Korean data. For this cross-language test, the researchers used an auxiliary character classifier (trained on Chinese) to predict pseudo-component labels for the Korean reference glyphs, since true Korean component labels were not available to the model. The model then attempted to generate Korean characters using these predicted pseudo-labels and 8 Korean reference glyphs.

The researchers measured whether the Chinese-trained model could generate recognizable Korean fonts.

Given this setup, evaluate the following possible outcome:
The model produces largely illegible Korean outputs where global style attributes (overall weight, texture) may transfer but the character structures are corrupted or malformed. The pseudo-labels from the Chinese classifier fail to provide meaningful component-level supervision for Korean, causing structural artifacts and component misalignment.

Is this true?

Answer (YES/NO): NO